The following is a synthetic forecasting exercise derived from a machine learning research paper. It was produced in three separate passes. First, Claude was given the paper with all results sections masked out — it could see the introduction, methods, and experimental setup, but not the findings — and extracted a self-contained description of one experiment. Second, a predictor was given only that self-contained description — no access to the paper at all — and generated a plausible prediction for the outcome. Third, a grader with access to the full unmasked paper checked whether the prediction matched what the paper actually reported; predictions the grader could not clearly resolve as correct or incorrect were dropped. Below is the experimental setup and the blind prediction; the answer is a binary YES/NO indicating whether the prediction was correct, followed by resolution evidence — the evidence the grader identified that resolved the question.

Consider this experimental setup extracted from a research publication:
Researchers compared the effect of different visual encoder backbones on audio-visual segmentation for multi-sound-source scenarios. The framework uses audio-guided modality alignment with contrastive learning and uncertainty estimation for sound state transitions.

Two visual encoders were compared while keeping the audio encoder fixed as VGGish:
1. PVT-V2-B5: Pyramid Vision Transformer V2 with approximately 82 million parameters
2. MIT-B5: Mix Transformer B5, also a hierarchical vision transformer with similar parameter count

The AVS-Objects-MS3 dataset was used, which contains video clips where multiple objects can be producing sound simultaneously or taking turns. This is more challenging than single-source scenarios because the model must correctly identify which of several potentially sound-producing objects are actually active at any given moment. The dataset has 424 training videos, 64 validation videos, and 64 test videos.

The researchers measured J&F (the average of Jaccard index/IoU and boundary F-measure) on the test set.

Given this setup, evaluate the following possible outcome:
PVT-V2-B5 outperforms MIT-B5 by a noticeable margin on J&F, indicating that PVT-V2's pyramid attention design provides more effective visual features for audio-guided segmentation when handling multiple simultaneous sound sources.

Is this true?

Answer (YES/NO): NO